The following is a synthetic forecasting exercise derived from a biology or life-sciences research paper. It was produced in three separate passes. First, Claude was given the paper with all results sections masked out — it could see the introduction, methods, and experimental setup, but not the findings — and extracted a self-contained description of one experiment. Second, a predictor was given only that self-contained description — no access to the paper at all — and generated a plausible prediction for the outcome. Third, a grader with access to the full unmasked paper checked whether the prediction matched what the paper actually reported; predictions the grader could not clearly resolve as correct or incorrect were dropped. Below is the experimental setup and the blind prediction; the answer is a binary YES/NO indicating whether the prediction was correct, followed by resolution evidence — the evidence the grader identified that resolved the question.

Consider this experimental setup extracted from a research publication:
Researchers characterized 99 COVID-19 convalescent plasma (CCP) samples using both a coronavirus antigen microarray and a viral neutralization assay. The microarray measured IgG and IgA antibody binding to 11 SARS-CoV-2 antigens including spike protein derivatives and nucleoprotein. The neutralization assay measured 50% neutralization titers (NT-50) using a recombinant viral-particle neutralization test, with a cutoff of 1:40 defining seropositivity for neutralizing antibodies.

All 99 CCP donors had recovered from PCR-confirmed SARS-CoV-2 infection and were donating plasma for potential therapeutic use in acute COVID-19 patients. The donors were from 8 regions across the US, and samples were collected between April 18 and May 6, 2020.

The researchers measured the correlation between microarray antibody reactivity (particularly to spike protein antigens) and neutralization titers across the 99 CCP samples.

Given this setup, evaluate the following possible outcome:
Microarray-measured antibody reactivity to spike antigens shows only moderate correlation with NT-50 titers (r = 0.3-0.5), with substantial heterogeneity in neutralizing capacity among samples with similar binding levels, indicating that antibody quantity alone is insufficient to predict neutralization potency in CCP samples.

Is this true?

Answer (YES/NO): NO